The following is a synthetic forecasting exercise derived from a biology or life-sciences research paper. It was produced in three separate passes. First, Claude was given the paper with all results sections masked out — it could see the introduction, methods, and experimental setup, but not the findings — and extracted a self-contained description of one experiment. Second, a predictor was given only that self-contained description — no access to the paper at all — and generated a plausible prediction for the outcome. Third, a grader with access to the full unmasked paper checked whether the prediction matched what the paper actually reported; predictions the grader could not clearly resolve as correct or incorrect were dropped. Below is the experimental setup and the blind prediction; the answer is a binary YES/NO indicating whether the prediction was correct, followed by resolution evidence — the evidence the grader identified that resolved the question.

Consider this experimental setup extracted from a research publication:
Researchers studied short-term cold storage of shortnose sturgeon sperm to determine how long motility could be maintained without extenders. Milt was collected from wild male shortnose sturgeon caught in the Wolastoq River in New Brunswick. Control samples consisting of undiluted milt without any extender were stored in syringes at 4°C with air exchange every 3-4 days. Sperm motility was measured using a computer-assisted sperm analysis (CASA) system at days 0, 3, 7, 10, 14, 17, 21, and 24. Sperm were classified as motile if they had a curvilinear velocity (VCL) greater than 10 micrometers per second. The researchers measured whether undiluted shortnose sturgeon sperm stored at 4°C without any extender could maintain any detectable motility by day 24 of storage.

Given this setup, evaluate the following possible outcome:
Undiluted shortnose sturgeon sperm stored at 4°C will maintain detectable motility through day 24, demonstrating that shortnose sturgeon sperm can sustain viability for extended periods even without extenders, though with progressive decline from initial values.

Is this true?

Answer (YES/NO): NO